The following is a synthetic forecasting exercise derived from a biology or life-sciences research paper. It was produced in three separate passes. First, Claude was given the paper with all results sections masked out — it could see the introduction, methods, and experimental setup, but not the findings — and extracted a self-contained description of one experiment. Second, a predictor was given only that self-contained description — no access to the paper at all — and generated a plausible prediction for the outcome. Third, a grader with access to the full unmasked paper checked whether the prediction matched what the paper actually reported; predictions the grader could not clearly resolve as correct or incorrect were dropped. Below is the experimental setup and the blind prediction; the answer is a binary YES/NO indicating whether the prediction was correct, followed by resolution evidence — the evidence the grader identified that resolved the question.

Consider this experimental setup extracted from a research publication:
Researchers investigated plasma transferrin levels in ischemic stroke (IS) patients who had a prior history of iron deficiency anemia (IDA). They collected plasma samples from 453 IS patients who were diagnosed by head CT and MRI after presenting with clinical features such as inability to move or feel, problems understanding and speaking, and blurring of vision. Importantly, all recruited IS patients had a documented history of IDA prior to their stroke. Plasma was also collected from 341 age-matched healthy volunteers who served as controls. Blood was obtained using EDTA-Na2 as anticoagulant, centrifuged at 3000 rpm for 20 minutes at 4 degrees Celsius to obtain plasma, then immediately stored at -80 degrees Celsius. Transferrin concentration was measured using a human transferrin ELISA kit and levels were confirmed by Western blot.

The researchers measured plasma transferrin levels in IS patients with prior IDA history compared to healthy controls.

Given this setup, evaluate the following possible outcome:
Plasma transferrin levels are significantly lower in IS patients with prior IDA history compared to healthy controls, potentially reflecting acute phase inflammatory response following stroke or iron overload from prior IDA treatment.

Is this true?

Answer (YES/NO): NO